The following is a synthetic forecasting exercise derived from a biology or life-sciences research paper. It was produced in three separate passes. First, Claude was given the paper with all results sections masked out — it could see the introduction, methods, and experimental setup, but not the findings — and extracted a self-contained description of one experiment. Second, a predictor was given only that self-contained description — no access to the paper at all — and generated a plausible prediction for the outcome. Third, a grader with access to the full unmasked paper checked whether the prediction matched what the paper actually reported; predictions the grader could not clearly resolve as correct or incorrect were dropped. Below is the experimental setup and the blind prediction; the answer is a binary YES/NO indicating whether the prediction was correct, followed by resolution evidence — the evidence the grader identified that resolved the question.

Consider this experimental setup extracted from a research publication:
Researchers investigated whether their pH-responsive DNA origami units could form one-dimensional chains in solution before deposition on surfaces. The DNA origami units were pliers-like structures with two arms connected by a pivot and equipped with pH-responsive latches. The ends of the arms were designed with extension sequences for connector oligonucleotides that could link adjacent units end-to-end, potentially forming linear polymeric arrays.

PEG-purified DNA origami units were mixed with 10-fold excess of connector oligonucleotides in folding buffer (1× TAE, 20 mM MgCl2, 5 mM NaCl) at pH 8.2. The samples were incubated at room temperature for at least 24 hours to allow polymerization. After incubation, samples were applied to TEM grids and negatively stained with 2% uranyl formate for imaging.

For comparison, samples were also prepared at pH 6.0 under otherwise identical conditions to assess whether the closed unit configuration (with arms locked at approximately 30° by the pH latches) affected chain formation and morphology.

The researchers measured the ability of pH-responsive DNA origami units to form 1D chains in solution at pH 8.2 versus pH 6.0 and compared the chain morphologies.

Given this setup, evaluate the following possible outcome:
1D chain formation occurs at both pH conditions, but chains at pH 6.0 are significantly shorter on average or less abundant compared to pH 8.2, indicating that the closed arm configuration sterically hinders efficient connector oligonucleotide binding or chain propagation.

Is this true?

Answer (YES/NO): NO